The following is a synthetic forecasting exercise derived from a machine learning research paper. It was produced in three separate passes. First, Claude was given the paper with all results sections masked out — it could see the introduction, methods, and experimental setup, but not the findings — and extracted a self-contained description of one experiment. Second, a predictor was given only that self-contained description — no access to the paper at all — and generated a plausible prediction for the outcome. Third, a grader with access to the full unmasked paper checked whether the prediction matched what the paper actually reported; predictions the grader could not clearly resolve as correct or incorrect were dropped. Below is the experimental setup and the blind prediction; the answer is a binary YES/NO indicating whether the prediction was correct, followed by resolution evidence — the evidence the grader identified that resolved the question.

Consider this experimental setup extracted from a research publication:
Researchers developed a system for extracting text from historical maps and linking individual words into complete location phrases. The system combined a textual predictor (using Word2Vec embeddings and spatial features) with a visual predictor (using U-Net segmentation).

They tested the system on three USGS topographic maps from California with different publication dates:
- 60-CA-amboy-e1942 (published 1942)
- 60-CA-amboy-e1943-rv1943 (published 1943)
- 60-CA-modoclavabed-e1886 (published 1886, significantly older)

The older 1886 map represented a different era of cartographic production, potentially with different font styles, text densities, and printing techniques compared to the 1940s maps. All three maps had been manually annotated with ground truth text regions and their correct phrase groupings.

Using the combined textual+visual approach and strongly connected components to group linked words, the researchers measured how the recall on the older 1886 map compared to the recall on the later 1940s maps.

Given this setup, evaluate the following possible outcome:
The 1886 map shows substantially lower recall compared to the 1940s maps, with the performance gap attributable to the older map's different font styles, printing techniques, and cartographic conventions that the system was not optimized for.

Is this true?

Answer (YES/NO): NO